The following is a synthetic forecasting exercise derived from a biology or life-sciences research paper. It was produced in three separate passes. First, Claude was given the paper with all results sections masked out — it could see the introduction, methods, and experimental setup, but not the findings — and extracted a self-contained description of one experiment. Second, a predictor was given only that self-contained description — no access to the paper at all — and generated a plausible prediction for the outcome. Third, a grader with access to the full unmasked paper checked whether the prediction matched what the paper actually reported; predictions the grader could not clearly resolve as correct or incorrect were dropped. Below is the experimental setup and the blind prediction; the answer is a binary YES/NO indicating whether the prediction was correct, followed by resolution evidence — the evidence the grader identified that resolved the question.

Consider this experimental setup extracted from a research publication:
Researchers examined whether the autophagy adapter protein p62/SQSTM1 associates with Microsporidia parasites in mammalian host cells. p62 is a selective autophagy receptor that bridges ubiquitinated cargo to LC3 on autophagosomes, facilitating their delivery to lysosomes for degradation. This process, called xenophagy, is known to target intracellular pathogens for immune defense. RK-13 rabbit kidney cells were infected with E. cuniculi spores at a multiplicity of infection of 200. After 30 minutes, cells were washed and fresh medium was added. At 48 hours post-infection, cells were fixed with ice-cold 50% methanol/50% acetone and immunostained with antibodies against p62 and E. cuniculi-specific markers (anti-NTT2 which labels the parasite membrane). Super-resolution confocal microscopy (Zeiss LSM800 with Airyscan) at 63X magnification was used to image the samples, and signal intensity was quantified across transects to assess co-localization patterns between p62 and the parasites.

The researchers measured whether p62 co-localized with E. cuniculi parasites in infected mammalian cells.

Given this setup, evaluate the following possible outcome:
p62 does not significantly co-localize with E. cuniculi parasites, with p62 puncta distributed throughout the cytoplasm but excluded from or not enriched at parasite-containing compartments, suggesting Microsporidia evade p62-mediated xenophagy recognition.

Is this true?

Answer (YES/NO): NO